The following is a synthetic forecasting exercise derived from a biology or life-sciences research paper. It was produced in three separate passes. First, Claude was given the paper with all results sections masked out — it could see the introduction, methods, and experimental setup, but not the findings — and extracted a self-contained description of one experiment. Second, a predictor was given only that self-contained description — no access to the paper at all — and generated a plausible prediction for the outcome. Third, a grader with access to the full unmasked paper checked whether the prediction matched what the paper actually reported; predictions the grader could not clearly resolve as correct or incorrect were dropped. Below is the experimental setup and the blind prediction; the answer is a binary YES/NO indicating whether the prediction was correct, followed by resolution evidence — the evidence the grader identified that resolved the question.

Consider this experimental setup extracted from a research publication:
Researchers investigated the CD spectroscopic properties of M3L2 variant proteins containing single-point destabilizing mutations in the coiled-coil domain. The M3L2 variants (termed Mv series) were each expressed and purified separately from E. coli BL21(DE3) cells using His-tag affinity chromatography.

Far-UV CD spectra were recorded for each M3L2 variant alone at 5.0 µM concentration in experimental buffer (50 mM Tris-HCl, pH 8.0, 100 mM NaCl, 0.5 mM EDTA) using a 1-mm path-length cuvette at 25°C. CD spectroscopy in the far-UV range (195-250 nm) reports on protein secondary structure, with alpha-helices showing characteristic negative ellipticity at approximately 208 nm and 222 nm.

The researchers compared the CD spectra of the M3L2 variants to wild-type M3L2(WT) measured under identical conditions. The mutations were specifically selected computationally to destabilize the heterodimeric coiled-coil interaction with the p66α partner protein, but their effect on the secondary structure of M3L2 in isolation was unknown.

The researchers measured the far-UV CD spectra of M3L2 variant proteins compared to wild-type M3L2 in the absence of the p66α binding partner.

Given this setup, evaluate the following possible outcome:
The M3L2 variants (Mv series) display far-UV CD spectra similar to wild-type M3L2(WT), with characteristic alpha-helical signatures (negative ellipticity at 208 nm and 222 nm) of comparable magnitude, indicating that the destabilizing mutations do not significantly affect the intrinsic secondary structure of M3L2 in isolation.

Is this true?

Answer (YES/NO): NO